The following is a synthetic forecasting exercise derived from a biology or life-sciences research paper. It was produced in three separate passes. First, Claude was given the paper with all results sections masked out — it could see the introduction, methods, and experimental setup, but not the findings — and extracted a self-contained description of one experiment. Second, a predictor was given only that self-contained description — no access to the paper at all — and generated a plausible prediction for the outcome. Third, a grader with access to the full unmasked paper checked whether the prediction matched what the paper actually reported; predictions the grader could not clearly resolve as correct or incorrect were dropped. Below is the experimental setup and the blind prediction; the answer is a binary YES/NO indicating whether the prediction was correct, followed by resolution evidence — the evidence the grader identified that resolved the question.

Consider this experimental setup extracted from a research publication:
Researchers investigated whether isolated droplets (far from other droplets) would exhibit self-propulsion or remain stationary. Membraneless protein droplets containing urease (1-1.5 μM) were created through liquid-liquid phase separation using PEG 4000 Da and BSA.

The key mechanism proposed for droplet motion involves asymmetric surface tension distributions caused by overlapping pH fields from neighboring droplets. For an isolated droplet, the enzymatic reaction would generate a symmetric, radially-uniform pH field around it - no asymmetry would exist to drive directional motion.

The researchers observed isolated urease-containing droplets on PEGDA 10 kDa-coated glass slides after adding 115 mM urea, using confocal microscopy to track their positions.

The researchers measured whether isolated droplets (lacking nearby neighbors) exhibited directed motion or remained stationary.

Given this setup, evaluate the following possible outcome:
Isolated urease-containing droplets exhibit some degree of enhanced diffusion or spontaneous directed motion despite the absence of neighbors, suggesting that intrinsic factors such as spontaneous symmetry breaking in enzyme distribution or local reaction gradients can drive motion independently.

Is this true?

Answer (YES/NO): NO